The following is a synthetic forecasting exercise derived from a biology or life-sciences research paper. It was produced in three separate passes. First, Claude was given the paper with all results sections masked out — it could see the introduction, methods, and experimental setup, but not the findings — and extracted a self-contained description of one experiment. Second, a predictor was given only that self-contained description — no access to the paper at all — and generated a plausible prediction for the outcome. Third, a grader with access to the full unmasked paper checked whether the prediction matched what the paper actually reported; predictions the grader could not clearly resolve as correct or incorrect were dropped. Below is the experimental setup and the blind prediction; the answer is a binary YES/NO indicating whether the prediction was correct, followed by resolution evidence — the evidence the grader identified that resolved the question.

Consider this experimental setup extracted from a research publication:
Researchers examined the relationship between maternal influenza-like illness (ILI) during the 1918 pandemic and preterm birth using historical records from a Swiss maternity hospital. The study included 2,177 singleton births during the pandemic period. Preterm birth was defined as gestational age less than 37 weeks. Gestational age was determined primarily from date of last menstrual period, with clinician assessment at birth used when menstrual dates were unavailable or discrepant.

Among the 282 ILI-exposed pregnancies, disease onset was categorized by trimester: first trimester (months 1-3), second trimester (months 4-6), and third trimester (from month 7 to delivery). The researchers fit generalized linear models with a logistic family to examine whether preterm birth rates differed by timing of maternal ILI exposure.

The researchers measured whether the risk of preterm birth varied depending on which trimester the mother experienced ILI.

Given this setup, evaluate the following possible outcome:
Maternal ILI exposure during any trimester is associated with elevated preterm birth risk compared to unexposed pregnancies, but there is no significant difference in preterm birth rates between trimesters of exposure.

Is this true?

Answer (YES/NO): NO